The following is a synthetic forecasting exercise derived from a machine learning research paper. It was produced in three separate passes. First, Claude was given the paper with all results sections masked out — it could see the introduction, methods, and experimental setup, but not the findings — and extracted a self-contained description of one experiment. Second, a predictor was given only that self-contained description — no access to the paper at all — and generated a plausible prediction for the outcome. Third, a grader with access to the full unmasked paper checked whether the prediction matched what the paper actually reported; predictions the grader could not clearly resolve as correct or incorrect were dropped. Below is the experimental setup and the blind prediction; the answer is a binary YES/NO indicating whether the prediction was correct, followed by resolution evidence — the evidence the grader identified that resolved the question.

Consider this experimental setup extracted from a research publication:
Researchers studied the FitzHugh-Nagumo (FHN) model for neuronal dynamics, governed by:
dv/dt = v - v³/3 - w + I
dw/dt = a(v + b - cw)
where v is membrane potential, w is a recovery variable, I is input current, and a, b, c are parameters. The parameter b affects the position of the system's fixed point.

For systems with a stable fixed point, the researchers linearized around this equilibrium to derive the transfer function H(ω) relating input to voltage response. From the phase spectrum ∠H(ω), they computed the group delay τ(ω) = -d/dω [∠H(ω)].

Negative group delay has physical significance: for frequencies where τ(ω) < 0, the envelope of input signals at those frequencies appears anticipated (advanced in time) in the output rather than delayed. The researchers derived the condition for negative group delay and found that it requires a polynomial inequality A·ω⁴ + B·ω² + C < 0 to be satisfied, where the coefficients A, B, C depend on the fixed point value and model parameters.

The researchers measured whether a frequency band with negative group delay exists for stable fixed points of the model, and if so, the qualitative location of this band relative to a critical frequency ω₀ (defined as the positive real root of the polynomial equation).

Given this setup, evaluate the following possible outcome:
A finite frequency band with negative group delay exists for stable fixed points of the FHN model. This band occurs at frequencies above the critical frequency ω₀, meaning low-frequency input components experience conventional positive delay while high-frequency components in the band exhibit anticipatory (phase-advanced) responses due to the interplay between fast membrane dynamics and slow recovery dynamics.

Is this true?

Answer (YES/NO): NO